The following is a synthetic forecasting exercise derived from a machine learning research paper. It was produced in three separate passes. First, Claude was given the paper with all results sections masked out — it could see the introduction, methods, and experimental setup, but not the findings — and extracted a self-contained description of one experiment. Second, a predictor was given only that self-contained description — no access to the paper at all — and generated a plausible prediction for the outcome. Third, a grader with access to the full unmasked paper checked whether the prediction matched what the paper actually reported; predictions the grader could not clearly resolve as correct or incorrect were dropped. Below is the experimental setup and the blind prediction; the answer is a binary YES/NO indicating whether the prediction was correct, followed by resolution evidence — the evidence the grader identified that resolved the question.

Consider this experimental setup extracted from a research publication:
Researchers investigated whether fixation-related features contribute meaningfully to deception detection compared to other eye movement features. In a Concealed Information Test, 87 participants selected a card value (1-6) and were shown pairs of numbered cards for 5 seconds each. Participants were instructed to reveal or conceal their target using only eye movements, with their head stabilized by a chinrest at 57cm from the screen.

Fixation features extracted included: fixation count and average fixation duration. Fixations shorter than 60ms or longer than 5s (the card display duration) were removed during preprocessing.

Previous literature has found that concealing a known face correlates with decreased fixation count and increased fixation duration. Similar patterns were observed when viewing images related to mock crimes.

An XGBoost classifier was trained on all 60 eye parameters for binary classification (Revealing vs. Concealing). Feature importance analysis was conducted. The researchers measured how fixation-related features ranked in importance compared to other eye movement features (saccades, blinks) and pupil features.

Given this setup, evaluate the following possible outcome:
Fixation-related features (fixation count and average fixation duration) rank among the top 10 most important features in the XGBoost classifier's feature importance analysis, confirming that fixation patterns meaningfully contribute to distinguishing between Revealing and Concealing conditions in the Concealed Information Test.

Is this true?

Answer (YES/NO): NO